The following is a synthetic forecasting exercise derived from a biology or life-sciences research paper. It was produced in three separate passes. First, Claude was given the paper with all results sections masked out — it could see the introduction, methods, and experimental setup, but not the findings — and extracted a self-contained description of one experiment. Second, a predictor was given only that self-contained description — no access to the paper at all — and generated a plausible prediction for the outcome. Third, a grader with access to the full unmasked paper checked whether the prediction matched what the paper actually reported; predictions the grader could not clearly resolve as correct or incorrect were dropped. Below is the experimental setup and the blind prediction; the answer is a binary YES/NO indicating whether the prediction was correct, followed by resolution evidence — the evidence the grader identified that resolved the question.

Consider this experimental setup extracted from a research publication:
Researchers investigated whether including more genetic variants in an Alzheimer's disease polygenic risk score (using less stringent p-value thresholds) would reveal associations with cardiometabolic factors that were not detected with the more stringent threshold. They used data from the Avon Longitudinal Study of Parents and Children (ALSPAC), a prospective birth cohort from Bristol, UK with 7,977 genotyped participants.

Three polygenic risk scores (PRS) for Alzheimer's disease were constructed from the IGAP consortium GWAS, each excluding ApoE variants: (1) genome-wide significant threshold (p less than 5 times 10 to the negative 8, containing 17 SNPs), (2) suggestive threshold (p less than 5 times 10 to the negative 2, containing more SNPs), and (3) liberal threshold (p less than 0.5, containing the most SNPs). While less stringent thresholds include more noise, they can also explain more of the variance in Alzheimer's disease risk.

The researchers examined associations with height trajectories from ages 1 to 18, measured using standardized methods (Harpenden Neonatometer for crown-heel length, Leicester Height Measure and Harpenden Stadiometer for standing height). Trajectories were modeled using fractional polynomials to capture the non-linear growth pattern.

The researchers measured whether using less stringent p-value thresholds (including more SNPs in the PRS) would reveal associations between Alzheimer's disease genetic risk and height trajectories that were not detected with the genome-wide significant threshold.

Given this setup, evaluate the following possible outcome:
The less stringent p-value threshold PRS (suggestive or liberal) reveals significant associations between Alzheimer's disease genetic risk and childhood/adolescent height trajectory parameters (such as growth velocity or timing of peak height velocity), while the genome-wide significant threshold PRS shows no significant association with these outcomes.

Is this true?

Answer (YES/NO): YES